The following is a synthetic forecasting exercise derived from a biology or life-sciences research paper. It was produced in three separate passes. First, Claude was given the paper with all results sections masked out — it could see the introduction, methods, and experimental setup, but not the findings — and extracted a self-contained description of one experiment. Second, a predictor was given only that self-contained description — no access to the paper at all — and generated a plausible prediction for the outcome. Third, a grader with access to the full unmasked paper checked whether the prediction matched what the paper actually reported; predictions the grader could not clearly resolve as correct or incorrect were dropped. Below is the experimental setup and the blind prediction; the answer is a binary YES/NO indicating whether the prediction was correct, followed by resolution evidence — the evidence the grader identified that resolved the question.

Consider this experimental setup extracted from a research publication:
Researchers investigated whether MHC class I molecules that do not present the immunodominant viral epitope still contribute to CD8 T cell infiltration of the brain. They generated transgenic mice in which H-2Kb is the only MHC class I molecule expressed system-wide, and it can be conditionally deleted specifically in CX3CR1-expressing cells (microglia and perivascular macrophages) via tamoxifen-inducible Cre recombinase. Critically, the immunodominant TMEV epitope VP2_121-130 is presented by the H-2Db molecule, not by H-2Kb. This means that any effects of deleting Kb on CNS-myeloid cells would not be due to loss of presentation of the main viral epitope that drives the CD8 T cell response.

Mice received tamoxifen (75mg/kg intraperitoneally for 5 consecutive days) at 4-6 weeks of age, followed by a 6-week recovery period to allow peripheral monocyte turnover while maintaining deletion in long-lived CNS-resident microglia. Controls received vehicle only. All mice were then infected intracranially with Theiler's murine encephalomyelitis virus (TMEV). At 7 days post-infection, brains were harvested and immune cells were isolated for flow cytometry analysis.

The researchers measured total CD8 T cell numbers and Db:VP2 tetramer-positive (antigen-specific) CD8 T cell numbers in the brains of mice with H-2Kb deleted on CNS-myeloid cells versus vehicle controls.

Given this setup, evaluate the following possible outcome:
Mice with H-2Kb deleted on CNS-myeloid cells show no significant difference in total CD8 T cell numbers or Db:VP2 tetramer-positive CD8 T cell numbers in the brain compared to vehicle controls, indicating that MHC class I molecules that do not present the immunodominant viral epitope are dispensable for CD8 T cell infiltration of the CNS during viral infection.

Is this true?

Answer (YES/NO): YES